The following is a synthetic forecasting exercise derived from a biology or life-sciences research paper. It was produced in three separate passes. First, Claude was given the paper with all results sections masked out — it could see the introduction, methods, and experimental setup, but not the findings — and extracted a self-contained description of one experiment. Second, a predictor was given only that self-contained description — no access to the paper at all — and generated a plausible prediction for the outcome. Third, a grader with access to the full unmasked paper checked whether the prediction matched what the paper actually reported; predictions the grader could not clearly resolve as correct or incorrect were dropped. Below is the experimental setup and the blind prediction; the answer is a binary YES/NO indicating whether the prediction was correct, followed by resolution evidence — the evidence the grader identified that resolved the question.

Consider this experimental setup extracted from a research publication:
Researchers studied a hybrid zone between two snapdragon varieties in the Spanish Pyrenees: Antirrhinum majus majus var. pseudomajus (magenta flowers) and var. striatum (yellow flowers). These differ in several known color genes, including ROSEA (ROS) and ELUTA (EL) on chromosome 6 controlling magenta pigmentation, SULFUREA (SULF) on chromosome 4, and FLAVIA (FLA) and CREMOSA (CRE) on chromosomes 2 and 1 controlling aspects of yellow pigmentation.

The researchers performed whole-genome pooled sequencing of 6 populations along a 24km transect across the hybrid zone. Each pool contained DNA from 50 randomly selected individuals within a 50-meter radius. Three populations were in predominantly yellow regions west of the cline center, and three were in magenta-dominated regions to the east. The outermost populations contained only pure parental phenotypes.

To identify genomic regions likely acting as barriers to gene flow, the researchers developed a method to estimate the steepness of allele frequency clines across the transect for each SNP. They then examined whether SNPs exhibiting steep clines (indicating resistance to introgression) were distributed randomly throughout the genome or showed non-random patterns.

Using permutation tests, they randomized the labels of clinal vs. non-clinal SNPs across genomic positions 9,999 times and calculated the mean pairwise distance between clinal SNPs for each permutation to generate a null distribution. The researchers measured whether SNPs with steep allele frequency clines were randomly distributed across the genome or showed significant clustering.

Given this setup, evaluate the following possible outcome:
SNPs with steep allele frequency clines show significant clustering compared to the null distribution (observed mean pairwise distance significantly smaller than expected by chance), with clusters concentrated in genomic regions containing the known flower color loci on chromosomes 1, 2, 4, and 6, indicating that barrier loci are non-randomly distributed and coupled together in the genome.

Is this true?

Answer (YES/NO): NO